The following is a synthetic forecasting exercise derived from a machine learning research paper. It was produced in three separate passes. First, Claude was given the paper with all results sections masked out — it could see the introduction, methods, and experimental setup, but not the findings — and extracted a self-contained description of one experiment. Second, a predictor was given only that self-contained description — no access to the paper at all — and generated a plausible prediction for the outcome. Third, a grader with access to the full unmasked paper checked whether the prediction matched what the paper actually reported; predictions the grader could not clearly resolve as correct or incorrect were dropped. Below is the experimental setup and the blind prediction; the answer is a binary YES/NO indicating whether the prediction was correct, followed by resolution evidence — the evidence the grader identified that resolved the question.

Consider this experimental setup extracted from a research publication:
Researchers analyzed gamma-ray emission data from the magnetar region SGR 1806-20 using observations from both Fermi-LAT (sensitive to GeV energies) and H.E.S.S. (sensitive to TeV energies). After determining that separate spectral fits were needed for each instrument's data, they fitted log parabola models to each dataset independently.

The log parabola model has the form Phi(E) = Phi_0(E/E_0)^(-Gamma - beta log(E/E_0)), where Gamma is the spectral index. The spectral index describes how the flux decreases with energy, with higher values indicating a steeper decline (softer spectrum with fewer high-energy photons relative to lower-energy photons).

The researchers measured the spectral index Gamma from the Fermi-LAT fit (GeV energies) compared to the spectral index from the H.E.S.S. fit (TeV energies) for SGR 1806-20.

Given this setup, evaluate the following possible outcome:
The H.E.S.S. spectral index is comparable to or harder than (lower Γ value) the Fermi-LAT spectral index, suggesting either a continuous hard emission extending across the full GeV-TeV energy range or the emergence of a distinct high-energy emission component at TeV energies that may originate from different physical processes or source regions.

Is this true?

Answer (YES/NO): YES